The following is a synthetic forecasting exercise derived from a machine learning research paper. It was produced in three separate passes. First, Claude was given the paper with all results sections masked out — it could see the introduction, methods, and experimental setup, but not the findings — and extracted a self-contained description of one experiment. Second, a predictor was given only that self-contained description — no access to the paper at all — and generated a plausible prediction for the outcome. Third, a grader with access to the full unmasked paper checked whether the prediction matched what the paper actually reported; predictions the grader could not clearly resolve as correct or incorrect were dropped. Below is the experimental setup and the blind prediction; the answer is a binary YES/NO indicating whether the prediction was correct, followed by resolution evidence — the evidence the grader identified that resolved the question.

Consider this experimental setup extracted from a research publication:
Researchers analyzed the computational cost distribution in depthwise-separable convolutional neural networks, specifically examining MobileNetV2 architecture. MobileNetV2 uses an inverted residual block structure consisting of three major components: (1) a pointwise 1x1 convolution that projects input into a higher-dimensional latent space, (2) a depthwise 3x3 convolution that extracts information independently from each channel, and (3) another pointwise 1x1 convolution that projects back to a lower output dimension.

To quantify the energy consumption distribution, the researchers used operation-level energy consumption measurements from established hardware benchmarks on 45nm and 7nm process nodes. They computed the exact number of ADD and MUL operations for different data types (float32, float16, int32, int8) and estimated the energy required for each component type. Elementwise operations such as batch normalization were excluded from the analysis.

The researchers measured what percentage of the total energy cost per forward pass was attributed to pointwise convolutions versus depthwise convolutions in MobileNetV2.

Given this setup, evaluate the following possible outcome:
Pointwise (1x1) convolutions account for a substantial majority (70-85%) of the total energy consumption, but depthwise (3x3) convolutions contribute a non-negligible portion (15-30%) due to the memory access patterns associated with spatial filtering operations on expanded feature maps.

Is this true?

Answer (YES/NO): NO